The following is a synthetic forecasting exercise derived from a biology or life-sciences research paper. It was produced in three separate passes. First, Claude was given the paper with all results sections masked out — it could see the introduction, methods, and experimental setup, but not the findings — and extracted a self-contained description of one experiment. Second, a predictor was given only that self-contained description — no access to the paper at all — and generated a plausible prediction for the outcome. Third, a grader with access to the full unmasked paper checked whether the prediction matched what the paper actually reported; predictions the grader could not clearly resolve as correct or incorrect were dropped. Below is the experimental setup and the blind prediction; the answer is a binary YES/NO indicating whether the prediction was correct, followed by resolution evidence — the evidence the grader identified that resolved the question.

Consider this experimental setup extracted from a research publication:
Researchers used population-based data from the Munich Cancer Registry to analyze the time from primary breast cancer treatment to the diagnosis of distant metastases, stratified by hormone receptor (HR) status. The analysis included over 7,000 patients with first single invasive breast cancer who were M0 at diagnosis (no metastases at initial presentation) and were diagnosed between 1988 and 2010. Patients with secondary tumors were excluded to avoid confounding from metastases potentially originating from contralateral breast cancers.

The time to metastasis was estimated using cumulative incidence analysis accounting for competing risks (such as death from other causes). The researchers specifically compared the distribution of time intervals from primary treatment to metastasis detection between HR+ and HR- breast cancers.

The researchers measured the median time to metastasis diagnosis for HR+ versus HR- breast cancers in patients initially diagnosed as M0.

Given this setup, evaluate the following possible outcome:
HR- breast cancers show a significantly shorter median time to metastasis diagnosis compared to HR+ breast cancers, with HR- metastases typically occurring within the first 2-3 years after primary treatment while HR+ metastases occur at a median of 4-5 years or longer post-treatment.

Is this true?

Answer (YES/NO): YES